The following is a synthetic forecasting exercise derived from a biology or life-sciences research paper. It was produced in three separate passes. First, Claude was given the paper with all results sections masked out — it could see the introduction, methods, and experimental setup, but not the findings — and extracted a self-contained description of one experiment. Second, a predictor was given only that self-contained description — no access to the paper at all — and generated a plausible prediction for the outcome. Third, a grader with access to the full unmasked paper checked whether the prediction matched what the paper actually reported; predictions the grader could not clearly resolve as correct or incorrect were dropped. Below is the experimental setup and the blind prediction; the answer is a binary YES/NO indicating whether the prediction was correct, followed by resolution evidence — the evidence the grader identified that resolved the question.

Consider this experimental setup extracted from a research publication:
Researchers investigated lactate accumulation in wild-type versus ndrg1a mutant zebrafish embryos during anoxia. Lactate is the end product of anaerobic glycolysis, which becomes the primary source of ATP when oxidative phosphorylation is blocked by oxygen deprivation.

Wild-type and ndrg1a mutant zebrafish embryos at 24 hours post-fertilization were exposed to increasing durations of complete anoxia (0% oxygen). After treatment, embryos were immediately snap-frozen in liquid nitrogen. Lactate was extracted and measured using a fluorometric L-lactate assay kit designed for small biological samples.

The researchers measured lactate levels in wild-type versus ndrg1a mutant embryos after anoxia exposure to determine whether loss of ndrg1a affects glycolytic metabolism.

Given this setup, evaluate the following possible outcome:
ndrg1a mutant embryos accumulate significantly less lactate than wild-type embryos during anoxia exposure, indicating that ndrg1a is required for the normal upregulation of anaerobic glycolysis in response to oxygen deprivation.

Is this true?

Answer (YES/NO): NO